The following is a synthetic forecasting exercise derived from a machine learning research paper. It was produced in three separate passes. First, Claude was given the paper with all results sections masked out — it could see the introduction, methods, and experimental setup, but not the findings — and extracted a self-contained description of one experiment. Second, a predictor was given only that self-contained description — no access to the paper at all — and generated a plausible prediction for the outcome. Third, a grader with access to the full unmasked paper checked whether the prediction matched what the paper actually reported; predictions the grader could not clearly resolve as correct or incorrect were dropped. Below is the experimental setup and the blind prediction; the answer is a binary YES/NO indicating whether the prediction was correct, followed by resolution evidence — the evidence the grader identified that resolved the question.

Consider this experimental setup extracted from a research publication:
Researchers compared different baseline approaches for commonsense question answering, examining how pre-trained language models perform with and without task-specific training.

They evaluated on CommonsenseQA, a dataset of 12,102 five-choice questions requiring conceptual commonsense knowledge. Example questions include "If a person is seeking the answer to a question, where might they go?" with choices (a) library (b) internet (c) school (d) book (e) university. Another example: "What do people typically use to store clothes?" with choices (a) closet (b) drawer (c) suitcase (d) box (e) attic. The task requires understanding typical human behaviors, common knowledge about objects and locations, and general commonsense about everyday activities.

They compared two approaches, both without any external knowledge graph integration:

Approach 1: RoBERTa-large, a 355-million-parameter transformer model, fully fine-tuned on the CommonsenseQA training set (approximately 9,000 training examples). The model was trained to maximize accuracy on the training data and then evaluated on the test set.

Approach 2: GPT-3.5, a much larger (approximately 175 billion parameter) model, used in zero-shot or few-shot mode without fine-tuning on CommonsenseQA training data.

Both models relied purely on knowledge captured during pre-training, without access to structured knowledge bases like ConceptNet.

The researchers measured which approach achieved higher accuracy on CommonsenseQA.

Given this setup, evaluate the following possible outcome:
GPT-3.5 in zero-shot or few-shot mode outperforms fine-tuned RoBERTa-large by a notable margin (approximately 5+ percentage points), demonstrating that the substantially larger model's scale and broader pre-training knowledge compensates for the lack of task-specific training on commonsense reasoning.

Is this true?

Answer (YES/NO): YES